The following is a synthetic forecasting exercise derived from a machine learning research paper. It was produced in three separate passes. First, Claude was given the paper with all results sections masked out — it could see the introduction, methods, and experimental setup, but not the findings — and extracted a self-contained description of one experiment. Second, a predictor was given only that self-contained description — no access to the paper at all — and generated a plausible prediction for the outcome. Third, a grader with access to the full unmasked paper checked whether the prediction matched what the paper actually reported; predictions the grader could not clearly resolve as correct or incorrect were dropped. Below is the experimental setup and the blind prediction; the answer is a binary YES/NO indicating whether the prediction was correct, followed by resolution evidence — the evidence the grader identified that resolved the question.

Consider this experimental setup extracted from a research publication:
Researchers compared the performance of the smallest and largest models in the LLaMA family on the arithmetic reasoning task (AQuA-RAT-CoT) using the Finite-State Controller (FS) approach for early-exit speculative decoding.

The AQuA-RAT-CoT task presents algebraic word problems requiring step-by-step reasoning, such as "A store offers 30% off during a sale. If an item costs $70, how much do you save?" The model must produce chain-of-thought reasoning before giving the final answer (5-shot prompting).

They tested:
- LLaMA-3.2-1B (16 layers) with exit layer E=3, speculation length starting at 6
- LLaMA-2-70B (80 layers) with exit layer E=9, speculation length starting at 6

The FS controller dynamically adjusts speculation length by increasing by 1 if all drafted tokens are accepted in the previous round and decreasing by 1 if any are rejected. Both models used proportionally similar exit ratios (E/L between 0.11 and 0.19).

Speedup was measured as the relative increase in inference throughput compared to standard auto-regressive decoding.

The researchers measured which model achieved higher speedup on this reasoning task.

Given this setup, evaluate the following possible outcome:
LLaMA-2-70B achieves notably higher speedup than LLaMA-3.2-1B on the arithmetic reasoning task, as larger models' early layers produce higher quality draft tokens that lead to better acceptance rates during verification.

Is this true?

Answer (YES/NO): YES